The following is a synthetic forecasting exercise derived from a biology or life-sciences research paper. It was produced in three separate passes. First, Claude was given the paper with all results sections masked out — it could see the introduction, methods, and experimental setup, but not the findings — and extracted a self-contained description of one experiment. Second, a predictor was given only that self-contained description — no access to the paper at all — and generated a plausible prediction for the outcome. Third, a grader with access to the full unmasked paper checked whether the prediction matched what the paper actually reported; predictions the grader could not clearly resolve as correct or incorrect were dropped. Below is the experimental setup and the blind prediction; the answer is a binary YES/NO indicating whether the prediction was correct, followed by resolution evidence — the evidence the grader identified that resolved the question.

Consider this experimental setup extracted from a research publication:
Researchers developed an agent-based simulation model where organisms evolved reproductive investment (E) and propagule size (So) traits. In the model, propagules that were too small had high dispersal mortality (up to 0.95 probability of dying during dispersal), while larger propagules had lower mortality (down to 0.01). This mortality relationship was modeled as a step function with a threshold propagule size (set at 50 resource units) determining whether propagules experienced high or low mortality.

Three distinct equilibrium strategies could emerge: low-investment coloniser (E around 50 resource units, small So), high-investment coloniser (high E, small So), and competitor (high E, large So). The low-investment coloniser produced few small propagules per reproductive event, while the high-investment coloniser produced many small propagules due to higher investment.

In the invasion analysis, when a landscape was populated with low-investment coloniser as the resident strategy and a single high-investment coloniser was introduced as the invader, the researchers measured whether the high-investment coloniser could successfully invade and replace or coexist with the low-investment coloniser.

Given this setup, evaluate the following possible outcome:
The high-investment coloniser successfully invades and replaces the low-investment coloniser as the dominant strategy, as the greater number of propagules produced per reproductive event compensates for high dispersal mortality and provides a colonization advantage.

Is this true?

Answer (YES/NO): NO